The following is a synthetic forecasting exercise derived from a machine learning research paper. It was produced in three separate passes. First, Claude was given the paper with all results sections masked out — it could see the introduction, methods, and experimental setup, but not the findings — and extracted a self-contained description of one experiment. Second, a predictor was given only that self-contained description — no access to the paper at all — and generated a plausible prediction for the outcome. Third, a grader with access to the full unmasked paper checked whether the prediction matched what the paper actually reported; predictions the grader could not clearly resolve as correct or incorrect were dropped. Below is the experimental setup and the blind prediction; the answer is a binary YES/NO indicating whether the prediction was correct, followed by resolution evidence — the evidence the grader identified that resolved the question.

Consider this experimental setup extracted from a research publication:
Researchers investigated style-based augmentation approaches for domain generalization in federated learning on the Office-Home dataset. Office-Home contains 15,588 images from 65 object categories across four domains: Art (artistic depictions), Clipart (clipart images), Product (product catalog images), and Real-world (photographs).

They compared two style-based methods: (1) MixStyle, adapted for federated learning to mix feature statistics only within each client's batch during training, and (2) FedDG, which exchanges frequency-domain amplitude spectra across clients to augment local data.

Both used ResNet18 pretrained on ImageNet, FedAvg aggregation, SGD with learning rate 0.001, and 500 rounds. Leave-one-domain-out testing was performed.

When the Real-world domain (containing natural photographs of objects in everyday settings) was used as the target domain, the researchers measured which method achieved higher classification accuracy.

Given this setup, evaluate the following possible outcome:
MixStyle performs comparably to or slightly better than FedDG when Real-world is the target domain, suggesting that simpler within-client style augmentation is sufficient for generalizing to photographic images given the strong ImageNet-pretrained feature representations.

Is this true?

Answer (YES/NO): NO